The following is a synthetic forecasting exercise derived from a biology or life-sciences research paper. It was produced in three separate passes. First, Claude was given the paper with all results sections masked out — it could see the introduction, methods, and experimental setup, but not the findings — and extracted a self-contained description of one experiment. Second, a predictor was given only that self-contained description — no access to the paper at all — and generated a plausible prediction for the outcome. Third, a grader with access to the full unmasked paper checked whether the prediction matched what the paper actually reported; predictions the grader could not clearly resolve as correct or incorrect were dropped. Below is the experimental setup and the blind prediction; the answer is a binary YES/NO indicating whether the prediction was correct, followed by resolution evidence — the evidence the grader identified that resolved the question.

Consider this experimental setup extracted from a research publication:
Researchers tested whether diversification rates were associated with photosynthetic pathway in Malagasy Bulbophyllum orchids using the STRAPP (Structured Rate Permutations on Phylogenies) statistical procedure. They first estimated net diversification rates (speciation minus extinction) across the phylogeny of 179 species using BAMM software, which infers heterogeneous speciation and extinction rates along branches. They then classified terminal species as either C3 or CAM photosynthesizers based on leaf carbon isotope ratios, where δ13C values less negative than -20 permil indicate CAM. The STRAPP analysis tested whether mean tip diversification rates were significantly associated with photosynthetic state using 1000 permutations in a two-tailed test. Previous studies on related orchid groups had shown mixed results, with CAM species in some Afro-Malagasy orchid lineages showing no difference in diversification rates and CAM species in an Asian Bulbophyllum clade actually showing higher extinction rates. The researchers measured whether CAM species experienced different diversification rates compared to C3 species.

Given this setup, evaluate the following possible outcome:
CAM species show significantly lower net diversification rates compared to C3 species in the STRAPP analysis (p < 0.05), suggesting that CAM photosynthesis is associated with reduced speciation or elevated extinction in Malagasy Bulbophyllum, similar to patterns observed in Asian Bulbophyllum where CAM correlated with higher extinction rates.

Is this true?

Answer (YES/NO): NO